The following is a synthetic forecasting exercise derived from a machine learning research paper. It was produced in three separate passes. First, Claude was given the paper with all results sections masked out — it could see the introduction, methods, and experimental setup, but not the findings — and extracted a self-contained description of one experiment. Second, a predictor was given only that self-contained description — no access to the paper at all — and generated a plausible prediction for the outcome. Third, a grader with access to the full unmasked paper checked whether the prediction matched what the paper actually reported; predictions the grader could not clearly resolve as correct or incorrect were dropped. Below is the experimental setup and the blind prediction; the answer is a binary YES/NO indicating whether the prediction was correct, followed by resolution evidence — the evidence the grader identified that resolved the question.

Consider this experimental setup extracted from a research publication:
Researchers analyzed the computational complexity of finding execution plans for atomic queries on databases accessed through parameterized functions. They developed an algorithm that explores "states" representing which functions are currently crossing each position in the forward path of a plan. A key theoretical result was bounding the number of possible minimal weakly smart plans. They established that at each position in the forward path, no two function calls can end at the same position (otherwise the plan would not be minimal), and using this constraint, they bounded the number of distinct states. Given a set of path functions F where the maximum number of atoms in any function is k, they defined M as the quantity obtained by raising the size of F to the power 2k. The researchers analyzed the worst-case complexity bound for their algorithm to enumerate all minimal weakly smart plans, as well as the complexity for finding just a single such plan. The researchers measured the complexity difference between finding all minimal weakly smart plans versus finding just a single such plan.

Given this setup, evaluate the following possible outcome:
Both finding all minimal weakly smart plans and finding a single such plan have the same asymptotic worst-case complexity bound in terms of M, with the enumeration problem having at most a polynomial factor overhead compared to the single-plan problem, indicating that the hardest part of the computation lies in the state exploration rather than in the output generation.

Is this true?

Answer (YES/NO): NO